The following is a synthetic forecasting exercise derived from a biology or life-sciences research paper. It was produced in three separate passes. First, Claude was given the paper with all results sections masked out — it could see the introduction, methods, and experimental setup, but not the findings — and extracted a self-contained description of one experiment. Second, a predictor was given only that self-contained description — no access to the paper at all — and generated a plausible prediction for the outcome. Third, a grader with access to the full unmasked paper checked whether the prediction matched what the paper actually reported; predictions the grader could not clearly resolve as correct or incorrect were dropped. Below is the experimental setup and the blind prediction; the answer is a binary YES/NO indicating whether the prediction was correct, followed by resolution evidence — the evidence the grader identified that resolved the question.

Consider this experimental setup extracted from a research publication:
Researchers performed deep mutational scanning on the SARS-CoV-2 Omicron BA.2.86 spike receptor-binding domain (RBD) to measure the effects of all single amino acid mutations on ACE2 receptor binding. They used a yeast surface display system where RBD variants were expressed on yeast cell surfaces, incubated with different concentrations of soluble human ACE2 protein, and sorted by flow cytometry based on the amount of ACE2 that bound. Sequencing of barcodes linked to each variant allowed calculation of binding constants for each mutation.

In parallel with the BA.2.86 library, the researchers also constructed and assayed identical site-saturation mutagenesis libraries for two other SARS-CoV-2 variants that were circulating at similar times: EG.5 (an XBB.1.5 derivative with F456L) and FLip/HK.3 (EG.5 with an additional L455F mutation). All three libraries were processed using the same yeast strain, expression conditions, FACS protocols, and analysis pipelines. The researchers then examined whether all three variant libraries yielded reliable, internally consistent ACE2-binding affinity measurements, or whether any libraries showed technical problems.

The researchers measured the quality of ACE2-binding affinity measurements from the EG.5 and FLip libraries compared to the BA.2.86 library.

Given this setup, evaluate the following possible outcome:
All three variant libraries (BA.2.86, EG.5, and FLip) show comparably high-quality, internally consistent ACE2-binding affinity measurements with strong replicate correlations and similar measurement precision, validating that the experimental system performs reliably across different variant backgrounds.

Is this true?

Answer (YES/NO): NO